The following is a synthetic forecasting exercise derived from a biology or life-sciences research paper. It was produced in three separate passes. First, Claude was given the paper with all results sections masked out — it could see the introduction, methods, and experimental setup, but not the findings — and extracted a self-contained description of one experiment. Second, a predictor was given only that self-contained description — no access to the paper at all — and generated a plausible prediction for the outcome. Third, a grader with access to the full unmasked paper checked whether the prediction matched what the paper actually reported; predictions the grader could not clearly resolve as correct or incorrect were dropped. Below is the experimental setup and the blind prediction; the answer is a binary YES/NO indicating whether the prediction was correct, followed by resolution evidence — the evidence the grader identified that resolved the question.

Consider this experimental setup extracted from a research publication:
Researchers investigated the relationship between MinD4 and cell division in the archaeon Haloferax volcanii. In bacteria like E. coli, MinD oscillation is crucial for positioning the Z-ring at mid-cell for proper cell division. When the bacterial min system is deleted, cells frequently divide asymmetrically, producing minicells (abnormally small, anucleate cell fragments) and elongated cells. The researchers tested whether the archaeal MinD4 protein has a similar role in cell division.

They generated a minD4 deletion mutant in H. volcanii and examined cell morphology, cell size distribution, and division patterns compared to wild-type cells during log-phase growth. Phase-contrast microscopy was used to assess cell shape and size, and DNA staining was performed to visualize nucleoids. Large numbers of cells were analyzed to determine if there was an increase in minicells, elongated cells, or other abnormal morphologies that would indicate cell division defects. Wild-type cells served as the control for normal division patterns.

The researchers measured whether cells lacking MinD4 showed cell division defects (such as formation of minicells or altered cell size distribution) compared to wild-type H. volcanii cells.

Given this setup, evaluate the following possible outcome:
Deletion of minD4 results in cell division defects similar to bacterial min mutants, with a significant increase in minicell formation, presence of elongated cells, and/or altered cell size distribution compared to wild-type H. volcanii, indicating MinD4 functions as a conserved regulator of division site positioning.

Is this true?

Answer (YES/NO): NO